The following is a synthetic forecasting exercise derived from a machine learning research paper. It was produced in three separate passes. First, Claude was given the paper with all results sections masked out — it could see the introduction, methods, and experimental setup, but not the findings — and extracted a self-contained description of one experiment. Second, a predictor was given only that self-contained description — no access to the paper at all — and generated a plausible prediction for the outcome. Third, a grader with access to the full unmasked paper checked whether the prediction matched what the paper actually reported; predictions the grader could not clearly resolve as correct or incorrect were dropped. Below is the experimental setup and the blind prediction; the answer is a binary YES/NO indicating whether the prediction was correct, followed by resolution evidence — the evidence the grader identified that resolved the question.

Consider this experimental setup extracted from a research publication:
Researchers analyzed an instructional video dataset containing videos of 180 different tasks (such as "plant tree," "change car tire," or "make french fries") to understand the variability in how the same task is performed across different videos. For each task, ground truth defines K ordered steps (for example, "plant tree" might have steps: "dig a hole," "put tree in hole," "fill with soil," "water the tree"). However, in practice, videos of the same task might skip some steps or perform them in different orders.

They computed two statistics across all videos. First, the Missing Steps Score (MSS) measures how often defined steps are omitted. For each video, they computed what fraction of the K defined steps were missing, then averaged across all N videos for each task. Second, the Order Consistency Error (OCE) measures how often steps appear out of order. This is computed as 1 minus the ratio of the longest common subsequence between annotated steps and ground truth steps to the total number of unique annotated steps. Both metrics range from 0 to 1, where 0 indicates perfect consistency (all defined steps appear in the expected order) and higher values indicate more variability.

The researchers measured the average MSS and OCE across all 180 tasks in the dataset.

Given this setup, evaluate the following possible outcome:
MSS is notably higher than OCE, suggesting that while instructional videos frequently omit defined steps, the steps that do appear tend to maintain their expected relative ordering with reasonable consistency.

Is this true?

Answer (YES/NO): YES